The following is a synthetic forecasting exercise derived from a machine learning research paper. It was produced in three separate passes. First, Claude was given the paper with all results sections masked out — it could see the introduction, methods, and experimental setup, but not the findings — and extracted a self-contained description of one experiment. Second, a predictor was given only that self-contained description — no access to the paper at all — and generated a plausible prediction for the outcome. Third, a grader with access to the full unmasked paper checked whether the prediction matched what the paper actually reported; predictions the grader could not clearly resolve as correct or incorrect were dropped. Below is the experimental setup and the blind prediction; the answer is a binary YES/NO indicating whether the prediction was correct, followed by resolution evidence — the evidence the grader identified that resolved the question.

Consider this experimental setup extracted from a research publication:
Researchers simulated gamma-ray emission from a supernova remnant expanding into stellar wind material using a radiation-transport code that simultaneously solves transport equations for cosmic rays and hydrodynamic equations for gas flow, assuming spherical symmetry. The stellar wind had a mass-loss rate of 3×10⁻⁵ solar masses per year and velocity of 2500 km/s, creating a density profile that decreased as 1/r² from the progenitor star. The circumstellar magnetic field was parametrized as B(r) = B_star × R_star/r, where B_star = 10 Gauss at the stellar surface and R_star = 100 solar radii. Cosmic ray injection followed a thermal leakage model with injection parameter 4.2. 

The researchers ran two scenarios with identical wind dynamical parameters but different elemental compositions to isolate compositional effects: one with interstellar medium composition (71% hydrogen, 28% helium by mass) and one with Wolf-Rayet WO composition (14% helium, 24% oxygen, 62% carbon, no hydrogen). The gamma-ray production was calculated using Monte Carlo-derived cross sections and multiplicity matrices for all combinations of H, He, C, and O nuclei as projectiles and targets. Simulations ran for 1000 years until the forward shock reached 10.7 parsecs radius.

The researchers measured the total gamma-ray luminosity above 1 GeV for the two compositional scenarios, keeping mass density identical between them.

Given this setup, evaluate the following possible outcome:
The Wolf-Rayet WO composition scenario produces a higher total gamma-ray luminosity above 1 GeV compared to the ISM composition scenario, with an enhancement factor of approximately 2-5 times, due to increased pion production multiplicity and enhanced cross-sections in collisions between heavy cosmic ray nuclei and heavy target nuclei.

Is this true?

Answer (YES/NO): NO